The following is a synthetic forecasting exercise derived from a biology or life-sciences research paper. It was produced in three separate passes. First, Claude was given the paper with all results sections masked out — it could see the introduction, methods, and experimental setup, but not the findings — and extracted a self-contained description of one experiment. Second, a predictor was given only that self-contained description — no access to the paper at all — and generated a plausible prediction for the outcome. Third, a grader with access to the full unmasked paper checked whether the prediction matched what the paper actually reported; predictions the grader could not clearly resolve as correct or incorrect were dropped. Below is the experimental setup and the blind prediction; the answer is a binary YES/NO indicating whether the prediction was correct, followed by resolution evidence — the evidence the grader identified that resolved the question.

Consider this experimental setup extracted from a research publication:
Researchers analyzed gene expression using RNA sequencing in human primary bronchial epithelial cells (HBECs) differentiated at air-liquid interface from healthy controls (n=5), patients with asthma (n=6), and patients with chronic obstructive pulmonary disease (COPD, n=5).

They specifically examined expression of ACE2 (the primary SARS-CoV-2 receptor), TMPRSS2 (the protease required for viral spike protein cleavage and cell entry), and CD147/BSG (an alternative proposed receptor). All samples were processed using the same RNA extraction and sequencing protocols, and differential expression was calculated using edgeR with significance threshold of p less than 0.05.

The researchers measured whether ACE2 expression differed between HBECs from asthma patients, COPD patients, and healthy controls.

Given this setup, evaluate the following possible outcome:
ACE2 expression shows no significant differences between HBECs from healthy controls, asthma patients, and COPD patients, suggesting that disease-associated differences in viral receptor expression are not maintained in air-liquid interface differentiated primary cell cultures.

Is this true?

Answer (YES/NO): YES